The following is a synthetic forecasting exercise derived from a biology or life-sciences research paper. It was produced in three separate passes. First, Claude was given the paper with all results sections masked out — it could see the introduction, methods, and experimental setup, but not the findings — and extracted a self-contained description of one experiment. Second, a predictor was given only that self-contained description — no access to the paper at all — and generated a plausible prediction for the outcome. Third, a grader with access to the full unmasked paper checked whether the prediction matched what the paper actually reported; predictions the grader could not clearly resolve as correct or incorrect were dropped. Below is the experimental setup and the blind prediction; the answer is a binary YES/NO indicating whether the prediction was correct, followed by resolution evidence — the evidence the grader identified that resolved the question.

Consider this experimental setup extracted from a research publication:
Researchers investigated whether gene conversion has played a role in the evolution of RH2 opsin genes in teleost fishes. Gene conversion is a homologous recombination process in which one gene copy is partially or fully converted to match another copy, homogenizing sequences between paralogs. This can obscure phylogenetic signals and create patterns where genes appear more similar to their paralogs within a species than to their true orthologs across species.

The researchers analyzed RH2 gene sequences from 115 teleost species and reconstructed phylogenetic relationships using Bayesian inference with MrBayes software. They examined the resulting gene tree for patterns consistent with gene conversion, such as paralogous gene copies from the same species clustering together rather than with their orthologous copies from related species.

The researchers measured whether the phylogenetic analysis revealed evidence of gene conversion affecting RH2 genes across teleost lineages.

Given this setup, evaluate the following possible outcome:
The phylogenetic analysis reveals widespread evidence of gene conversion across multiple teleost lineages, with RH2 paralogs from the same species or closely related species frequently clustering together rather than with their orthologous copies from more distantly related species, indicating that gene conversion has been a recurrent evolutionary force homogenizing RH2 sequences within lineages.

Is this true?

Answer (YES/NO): YES